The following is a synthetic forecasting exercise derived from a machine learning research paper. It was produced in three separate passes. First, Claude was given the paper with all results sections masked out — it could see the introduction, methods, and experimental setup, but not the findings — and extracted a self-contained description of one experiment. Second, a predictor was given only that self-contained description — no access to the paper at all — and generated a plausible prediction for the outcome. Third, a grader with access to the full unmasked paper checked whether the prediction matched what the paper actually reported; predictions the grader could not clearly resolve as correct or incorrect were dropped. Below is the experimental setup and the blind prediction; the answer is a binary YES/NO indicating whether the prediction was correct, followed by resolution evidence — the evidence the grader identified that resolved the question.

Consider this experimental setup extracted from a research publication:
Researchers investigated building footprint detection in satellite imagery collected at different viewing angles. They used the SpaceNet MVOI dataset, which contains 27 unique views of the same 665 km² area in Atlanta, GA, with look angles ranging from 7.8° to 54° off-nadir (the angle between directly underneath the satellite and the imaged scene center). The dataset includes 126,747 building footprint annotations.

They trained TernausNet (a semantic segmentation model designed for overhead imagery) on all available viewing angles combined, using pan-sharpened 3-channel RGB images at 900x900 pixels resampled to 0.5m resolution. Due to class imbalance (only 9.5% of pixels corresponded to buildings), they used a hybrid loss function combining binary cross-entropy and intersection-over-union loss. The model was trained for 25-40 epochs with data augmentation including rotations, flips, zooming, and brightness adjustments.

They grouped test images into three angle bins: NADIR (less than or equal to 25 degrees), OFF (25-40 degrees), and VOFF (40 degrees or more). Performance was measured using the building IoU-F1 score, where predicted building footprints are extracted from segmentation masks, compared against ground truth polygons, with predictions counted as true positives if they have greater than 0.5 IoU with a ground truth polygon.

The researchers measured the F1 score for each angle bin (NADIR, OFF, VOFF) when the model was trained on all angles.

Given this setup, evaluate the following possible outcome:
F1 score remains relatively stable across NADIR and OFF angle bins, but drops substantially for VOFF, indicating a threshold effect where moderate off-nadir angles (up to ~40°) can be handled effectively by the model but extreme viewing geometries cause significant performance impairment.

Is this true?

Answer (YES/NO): NO